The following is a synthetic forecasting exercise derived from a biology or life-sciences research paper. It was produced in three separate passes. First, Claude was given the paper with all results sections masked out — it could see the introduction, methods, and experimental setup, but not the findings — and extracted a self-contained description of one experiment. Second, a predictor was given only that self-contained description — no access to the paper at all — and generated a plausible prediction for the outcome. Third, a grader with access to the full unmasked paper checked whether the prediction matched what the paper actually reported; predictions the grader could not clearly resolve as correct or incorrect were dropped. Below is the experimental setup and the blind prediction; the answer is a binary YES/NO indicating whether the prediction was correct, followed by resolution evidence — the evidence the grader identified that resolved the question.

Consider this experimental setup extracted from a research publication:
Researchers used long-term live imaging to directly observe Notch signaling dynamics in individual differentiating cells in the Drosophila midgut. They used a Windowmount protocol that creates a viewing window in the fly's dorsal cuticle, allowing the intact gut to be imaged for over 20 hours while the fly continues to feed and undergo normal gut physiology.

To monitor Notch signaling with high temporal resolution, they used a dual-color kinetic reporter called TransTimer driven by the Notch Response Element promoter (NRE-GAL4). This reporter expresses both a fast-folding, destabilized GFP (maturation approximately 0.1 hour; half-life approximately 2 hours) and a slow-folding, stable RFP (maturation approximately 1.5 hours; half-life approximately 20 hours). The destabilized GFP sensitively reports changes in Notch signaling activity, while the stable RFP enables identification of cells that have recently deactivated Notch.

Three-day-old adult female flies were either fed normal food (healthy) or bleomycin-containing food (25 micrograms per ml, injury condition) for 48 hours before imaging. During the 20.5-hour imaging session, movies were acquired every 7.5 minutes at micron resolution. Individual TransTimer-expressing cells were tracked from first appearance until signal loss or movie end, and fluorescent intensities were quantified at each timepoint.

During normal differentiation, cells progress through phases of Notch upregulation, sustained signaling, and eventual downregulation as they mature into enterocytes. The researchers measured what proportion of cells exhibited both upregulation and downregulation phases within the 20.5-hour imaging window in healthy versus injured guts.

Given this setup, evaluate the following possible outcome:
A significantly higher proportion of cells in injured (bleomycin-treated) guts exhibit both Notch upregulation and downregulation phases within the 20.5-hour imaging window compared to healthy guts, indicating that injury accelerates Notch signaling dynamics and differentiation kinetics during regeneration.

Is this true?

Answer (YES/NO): YES